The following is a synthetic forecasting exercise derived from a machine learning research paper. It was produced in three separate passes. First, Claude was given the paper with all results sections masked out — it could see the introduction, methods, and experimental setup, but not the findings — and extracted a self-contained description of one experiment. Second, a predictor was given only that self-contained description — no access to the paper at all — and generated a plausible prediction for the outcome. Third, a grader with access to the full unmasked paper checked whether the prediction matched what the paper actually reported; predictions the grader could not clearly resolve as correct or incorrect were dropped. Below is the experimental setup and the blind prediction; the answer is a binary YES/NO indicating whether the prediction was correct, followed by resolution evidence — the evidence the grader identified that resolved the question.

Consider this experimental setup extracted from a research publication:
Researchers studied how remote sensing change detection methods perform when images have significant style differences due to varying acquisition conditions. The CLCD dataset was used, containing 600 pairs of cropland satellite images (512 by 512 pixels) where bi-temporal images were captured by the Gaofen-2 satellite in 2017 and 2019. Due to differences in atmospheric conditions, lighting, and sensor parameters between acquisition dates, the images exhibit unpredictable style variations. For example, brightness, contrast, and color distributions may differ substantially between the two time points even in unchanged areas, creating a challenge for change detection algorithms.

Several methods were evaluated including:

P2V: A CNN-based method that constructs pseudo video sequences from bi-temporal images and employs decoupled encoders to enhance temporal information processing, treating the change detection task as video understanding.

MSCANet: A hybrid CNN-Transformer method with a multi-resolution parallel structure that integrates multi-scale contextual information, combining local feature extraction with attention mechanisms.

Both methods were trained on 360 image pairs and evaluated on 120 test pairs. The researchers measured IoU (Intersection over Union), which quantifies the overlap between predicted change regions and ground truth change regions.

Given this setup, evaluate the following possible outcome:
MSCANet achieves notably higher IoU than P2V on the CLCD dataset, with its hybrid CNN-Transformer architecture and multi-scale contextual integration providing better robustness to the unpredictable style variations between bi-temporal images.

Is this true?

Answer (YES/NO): NO